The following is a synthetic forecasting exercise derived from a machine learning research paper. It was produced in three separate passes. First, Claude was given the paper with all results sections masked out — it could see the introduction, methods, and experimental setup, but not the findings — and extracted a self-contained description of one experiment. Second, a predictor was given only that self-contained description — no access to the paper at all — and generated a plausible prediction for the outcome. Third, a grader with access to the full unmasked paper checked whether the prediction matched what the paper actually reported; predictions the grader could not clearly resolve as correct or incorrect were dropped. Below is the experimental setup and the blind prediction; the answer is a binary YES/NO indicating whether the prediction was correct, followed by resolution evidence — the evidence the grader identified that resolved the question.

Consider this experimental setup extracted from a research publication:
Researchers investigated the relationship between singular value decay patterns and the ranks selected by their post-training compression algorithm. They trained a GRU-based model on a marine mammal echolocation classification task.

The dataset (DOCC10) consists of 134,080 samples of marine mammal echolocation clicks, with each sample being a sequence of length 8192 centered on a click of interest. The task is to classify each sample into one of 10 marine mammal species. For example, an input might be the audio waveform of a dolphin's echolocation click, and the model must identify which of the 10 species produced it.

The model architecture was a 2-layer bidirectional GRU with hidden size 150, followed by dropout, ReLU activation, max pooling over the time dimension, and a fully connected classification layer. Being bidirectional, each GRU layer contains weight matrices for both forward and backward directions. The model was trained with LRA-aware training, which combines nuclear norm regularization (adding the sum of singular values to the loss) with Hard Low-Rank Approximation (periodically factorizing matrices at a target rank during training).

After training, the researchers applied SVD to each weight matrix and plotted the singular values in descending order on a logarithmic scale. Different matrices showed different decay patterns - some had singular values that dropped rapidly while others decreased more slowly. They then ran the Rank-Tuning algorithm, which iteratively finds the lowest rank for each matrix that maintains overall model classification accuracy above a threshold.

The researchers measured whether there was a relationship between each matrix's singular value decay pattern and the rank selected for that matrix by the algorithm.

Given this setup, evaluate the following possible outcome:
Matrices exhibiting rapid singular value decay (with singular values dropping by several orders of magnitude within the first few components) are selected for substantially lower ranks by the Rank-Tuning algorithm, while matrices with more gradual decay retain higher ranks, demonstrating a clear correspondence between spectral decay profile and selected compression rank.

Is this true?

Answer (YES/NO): YES